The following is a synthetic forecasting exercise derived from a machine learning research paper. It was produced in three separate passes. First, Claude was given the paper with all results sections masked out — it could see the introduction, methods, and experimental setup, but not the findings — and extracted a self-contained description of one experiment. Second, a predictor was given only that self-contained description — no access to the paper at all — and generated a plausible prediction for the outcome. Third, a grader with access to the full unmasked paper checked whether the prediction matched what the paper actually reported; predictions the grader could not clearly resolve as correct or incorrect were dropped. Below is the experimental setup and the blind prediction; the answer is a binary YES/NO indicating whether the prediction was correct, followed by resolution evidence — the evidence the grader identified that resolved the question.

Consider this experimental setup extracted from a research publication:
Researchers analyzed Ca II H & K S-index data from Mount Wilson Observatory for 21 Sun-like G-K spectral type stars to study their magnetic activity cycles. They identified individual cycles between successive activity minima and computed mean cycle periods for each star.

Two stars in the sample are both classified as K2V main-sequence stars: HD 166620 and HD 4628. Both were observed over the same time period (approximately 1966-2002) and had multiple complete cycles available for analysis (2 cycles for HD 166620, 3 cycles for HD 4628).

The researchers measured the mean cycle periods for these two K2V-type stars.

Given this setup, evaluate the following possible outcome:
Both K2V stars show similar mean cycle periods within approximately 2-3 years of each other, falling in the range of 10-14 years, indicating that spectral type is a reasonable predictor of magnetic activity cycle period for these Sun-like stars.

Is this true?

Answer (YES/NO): NO